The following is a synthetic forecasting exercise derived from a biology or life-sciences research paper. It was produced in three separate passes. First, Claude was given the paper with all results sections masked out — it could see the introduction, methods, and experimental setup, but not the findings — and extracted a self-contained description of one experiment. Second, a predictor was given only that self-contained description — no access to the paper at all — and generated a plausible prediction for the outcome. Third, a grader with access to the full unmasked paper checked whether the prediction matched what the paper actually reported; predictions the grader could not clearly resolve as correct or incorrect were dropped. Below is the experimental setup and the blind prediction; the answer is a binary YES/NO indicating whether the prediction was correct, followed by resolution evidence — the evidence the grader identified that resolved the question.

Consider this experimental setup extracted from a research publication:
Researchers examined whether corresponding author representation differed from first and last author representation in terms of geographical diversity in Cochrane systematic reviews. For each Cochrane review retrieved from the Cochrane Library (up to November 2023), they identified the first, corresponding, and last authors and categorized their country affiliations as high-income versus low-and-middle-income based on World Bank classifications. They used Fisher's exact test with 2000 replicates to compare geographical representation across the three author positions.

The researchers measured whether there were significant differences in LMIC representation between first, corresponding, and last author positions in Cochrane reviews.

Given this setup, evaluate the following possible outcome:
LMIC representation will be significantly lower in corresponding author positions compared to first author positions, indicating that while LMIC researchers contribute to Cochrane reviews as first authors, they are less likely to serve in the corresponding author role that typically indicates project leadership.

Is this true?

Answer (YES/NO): NO